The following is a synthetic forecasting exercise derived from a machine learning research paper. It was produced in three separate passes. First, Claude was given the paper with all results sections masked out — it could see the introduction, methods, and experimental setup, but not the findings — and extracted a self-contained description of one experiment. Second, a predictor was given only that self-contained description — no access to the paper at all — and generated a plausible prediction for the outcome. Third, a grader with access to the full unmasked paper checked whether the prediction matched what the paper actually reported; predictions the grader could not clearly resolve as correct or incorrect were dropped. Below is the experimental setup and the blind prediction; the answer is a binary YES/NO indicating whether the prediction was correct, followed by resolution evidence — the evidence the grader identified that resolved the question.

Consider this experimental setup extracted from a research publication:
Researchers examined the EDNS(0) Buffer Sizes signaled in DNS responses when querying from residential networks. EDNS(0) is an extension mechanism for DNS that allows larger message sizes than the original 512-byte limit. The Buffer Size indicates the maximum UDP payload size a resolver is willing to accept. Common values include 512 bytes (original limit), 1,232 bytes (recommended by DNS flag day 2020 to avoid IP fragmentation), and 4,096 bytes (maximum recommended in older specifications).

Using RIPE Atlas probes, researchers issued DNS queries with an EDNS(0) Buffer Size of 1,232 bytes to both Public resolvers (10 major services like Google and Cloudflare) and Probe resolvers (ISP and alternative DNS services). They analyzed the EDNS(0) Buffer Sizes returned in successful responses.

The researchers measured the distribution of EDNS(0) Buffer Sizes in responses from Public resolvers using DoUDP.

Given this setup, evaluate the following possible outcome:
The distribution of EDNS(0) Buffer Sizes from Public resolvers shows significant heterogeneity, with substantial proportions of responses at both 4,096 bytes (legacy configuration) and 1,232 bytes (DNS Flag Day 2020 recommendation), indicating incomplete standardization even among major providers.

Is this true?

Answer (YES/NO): YES